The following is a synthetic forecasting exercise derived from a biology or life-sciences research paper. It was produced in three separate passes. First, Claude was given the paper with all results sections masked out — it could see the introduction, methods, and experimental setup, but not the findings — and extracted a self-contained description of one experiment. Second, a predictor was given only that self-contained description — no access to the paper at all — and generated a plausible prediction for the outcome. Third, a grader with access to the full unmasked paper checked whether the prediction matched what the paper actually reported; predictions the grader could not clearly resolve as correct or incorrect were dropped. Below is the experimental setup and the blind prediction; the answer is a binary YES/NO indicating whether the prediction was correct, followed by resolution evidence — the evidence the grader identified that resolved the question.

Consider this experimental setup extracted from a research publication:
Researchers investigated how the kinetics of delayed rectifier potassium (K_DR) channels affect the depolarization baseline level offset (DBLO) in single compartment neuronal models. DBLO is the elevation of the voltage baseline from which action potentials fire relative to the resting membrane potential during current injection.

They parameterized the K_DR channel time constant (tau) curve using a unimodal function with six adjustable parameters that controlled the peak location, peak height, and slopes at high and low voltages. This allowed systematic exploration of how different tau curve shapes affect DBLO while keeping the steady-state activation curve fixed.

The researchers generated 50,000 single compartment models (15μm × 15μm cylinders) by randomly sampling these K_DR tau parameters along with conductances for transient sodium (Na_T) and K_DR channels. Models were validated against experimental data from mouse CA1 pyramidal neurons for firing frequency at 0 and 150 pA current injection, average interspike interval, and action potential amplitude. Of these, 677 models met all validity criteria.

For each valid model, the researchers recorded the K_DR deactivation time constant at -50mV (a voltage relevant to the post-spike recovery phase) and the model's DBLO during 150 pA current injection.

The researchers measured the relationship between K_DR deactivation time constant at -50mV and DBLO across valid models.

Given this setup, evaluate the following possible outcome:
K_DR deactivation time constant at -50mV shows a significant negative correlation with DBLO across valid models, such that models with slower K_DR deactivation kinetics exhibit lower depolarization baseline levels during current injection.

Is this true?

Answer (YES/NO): YES